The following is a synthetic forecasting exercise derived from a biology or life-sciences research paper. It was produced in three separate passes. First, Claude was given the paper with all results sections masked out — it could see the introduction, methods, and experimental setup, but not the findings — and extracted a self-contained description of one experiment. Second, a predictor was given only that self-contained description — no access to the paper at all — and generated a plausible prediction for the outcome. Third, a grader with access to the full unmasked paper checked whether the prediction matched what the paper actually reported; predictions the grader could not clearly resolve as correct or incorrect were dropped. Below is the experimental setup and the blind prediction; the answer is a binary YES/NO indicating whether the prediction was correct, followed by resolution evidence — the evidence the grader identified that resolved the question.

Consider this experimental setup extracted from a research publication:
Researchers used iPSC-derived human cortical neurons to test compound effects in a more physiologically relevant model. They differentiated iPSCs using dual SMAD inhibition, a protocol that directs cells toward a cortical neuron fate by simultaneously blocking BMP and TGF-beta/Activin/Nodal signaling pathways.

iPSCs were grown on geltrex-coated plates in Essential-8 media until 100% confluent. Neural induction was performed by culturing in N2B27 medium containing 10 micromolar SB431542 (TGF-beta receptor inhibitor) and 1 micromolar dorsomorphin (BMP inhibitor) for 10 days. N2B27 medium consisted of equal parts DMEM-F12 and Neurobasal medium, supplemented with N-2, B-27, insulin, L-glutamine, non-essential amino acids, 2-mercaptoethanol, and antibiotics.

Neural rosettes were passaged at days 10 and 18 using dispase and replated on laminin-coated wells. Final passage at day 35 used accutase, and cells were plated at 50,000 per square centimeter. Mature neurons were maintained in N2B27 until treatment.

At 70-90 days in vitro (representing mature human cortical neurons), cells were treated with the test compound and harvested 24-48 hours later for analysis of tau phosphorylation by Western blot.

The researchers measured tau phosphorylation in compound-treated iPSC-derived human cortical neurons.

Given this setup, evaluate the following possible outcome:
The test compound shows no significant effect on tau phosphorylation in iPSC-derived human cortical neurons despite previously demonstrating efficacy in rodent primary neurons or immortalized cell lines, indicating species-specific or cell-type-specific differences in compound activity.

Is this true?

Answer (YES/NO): NO